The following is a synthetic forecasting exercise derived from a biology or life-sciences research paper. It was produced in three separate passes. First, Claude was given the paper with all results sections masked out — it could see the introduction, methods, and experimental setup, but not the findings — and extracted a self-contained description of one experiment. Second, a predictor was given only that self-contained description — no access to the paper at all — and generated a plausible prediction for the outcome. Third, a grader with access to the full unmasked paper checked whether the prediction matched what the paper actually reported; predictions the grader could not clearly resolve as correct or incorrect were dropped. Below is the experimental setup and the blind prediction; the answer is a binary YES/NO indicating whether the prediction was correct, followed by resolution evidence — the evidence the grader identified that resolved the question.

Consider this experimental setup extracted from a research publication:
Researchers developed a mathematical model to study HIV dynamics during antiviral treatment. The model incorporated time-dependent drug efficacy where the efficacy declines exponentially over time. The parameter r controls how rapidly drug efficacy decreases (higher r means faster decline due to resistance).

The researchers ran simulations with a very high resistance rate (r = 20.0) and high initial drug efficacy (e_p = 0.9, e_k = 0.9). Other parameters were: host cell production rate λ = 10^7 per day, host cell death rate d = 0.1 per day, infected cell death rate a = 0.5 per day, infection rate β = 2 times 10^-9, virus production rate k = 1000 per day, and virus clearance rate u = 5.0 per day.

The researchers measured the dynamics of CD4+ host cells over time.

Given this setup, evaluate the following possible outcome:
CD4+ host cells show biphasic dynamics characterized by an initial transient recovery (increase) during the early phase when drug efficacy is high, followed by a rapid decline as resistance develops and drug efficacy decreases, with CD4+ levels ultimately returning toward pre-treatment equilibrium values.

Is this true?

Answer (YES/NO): NO